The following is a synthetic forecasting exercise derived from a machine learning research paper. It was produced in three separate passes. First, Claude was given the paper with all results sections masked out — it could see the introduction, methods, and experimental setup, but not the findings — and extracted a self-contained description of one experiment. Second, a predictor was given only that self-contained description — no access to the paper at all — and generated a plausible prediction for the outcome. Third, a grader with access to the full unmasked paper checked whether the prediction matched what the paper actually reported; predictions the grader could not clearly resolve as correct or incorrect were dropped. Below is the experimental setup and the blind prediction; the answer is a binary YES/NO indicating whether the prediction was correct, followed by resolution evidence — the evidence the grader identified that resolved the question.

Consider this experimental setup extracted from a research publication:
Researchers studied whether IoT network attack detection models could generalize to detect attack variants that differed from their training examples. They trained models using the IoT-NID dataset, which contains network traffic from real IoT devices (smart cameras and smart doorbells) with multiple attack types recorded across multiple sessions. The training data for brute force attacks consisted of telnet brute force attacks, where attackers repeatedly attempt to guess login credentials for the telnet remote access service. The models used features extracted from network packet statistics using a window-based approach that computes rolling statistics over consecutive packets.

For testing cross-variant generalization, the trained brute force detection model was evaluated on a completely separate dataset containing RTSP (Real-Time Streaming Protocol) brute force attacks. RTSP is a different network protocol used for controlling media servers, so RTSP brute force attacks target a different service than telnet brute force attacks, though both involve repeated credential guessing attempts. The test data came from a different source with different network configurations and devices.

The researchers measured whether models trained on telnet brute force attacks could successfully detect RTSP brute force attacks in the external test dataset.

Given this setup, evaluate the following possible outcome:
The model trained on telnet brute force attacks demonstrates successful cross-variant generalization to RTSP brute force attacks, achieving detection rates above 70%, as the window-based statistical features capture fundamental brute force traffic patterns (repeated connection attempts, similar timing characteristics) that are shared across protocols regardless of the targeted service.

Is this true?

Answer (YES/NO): NO